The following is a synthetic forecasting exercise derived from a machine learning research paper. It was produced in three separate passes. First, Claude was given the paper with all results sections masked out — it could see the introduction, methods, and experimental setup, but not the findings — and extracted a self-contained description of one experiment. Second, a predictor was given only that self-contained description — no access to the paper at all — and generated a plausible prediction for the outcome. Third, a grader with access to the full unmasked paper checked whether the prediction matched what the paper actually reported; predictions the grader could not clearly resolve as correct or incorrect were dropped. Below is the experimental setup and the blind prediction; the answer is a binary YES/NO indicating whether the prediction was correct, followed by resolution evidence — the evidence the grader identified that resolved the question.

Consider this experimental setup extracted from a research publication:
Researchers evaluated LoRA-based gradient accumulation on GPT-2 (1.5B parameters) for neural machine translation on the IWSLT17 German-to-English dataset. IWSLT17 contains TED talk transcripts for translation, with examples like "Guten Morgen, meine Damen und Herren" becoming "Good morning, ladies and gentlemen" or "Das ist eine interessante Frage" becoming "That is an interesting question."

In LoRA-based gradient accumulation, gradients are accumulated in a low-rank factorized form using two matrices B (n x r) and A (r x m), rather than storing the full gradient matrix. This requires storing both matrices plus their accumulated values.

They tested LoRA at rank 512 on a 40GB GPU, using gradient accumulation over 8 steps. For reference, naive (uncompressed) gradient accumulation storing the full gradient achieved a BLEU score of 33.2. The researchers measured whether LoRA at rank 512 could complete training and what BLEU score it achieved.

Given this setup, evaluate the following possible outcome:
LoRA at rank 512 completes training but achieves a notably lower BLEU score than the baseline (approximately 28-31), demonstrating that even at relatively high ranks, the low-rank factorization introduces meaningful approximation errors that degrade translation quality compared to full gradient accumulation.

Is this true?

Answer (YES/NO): NO